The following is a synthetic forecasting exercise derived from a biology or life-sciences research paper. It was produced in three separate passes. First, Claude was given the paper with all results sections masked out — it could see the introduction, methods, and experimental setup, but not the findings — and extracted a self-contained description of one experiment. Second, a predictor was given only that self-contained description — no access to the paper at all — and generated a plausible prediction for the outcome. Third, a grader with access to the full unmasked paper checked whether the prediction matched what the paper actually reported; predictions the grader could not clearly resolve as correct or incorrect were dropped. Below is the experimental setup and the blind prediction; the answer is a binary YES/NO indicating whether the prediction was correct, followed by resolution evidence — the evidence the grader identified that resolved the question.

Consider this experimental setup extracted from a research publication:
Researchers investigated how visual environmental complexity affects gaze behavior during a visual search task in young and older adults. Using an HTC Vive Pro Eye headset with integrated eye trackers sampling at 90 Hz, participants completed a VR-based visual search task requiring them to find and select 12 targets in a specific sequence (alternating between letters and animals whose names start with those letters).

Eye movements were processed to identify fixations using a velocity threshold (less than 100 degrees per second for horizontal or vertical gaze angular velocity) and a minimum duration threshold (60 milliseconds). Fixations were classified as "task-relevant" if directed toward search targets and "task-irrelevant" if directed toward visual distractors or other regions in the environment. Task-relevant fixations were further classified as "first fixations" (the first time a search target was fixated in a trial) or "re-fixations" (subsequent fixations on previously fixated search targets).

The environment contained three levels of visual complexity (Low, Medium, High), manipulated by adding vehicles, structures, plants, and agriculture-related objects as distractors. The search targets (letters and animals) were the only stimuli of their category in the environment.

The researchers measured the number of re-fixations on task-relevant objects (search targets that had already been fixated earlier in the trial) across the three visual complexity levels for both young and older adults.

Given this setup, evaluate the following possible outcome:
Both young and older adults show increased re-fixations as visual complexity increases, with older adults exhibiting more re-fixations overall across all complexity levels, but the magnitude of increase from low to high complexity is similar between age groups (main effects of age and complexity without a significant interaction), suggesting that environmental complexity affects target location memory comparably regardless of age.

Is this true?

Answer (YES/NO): NO